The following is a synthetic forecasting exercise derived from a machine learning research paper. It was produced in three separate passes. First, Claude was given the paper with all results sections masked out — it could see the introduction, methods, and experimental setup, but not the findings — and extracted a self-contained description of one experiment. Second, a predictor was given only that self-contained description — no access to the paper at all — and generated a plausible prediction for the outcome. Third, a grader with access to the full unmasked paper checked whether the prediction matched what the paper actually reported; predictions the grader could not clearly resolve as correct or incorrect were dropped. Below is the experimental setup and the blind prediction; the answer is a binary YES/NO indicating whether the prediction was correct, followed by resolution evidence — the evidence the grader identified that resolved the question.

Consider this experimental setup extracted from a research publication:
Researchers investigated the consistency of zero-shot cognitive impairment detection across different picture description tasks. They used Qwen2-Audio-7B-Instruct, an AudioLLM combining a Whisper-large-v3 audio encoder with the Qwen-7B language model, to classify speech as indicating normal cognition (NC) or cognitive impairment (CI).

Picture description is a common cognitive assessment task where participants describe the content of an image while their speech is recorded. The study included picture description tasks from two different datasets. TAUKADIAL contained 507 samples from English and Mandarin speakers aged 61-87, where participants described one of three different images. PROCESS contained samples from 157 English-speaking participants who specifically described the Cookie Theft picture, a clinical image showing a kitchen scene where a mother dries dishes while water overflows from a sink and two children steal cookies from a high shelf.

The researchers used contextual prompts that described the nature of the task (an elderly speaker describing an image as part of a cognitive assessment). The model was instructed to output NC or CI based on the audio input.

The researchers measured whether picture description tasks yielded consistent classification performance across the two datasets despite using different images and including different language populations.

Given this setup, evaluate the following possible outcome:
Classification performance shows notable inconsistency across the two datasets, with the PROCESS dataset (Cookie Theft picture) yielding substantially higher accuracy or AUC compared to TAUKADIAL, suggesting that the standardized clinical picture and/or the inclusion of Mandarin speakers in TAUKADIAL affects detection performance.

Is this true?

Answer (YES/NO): NO